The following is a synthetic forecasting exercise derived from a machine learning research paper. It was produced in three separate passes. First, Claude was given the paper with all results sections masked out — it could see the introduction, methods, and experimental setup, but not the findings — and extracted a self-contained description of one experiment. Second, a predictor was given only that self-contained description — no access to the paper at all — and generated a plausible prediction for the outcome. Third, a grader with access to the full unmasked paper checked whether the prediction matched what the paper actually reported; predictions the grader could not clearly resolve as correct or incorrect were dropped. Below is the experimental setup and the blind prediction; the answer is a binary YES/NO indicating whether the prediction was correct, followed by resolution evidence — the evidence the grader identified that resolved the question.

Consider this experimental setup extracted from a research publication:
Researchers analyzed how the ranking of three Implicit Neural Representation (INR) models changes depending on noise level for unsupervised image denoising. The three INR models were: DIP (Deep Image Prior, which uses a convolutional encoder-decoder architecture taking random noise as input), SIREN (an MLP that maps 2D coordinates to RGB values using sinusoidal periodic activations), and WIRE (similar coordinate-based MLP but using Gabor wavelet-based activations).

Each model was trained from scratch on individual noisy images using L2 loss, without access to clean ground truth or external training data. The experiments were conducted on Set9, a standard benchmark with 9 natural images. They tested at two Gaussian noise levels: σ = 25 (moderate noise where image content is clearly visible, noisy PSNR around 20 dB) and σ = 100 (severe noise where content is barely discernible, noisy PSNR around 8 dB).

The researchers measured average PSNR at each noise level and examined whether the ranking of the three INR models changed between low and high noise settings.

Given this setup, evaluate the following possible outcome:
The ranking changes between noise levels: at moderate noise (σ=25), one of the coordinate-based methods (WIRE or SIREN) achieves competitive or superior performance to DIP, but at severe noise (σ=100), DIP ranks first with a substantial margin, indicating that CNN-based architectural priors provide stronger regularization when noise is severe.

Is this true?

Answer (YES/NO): NO